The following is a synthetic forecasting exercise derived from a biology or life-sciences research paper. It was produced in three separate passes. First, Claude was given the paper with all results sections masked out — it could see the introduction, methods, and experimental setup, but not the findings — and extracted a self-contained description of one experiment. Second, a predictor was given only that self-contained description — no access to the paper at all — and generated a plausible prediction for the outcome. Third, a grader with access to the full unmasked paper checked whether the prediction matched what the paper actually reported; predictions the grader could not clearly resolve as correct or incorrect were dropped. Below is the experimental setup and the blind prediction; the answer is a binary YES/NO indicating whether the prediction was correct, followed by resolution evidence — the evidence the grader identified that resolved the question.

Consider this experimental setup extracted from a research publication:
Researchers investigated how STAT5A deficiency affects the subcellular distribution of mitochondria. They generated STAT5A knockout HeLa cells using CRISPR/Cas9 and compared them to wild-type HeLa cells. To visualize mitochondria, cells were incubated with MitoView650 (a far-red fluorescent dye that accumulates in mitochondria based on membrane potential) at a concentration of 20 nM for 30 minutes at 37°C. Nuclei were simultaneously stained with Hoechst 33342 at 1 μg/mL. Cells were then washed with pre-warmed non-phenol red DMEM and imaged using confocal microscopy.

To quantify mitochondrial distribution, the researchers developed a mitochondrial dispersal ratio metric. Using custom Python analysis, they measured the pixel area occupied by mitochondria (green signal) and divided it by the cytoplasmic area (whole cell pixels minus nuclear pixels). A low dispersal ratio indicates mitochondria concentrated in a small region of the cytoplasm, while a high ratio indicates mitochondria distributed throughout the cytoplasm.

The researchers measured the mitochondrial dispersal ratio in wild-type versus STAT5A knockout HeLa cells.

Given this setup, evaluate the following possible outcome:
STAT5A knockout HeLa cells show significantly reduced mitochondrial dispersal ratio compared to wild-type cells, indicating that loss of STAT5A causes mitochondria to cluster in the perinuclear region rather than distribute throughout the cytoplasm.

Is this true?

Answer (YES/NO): YES